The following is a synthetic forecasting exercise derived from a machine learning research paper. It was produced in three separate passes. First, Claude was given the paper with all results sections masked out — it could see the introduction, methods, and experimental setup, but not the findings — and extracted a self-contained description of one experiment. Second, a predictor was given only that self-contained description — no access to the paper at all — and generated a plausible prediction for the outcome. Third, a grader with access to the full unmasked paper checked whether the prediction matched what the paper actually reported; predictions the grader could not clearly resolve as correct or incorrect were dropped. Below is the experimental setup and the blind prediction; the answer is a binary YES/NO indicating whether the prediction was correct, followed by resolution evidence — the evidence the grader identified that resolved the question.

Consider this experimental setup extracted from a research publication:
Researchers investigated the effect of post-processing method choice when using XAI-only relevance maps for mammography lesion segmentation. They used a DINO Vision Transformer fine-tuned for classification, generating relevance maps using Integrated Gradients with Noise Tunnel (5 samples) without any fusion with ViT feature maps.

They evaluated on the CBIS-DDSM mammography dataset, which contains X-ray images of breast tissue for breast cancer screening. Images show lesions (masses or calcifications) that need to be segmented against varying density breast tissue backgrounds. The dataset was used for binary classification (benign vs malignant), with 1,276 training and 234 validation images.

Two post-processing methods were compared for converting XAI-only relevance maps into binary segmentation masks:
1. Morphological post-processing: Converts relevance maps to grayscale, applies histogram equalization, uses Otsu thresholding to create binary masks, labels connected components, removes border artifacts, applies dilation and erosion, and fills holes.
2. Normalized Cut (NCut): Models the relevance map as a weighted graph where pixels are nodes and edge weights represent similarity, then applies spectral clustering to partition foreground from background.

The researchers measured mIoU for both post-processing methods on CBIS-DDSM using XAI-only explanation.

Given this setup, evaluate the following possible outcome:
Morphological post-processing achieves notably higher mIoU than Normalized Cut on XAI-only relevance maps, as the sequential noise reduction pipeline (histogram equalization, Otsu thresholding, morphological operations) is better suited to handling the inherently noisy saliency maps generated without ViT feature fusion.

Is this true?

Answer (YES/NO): NO